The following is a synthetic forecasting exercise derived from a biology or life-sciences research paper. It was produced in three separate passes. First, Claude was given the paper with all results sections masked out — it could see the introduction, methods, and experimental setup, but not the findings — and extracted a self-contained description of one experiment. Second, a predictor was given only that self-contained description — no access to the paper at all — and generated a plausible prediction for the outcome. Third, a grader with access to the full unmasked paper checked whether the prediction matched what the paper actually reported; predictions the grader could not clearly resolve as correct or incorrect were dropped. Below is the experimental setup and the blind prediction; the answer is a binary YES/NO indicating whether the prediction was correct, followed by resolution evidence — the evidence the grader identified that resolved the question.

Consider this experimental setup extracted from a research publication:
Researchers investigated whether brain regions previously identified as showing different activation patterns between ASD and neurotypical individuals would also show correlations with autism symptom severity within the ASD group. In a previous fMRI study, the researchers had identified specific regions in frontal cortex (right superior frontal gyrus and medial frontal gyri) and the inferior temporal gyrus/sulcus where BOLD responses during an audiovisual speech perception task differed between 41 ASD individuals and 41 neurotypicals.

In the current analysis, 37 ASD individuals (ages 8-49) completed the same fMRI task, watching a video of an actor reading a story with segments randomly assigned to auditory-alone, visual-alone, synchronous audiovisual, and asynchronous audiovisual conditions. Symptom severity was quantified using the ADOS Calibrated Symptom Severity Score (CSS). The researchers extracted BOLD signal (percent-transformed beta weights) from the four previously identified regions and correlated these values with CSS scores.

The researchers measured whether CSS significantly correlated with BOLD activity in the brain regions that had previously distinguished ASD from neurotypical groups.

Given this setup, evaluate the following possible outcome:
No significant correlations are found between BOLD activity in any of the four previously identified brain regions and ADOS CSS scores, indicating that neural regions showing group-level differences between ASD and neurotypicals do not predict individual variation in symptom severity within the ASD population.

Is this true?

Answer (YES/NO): YES